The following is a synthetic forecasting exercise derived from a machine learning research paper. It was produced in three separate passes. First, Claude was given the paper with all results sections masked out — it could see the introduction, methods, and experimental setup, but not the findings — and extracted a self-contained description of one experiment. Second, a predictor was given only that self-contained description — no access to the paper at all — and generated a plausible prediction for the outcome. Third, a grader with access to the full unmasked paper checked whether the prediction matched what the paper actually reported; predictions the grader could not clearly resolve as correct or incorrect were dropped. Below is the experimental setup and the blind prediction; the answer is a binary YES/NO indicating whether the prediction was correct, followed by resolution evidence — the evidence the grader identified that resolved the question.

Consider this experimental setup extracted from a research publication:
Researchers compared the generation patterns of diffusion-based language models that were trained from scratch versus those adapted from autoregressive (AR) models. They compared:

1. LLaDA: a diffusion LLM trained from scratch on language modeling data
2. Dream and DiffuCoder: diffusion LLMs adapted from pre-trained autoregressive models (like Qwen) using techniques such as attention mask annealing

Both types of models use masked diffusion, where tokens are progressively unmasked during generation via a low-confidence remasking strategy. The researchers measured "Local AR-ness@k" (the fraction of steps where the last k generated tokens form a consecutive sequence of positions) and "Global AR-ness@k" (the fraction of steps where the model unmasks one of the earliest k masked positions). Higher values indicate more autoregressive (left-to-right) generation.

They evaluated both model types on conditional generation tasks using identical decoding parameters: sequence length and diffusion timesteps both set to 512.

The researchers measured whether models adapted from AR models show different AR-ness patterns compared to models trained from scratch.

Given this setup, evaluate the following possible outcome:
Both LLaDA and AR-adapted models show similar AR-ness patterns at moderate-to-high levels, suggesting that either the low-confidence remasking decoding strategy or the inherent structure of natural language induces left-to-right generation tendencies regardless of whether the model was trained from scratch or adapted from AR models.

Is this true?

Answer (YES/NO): NO